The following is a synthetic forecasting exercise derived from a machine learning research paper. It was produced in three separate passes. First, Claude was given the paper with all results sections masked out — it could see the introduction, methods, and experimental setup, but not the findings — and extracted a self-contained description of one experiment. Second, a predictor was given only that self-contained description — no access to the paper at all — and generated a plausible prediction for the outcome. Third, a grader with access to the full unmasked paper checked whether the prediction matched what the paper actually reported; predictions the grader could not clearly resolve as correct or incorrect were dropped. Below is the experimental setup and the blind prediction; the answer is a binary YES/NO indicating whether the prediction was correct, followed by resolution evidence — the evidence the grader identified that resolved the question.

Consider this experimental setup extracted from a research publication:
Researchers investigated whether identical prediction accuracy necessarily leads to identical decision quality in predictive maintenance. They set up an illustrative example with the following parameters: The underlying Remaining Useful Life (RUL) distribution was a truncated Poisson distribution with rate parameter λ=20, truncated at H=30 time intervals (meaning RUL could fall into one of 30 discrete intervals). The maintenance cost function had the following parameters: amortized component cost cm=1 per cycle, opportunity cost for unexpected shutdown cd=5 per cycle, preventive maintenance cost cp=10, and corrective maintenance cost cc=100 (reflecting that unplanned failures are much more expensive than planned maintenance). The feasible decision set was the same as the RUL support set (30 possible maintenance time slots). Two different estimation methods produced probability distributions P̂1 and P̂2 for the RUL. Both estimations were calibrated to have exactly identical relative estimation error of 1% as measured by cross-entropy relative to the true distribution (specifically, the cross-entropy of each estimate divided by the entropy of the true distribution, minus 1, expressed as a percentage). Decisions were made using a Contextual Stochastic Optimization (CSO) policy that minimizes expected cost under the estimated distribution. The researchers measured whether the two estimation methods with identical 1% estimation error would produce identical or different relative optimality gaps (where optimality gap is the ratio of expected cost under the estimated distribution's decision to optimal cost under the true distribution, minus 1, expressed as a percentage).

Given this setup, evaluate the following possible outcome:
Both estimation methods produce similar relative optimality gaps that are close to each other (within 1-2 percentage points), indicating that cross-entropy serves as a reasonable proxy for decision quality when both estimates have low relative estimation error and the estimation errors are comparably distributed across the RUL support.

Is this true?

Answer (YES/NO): NO